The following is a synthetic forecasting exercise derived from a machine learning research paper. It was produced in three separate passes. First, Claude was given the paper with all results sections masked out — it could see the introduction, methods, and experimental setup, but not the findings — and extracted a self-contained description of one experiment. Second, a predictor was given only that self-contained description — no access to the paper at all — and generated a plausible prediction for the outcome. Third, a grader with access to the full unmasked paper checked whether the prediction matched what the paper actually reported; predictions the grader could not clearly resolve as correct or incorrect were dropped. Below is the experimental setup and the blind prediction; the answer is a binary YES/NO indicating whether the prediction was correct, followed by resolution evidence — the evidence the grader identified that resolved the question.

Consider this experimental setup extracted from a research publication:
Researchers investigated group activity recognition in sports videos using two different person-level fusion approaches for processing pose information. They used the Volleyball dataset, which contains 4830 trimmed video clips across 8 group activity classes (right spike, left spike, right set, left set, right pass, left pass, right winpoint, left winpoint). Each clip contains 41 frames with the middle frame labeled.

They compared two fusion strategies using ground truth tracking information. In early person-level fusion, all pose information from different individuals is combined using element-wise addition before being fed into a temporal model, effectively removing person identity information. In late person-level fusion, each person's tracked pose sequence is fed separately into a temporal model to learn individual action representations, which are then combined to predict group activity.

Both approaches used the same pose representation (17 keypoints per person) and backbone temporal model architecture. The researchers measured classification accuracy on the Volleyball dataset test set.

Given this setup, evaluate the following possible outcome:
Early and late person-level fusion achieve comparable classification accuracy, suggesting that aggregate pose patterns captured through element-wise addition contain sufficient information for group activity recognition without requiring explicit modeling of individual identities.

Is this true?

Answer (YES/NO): NO